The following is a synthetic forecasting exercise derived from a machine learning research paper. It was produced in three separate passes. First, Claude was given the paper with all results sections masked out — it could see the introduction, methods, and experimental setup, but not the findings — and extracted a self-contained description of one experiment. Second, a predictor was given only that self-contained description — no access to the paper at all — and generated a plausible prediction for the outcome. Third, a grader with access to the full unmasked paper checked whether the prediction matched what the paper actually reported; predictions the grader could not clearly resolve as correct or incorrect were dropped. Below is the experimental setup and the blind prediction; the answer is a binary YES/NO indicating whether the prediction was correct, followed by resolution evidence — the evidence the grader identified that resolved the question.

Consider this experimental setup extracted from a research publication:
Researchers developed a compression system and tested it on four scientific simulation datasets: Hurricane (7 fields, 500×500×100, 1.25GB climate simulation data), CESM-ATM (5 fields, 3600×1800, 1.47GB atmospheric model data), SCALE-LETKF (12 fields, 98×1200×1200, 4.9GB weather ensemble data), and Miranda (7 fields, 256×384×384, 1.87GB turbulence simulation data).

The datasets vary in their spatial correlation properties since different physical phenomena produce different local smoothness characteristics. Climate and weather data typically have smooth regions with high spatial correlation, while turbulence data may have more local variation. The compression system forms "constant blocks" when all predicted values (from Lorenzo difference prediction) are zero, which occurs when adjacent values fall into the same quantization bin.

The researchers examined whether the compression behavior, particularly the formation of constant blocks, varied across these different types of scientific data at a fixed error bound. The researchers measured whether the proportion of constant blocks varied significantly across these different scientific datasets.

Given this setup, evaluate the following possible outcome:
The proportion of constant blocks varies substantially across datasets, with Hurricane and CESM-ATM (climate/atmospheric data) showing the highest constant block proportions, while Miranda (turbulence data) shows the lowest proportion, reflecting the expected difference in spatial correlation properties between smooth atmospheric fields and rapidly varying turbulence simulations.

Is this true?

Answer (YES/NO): NO